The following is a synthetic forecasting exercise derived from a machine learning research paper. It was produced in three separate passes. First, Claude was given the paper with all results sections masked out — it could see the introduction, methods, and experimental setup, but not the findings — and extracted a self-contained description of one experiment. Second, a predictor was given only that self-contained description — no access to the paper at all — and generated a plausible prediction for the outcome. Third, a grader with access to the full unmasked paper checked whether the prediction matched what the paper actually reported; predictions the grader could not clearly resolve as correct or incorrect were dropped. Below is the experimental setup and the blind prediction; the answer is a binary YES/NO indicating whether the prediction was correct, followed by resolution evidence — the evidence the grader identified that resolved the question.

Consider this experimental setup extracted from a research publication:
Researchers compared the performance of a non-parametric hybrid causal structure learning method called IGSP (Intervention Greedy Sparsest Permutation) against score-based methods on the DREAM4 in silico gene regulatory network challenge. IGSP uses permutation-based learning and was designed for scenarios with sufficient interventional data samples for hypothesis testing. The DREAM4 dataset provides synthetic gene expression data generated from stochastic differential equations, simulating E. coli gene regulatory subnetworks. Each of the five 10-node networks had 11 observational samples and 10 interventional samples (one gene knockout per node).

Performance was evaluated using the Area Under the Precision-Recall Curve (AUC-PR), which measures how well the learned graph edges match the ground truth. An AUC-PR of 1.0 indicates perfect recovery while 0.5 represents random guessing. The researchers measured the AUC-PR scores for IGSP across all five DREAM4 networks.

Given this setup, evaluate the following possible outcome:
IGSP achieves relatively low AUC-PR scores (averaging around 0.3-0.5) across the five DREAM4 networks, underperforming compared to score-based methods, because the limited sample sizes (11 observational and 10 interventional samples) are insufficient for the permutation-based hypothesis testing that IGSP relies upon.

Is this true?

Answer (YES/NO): NO